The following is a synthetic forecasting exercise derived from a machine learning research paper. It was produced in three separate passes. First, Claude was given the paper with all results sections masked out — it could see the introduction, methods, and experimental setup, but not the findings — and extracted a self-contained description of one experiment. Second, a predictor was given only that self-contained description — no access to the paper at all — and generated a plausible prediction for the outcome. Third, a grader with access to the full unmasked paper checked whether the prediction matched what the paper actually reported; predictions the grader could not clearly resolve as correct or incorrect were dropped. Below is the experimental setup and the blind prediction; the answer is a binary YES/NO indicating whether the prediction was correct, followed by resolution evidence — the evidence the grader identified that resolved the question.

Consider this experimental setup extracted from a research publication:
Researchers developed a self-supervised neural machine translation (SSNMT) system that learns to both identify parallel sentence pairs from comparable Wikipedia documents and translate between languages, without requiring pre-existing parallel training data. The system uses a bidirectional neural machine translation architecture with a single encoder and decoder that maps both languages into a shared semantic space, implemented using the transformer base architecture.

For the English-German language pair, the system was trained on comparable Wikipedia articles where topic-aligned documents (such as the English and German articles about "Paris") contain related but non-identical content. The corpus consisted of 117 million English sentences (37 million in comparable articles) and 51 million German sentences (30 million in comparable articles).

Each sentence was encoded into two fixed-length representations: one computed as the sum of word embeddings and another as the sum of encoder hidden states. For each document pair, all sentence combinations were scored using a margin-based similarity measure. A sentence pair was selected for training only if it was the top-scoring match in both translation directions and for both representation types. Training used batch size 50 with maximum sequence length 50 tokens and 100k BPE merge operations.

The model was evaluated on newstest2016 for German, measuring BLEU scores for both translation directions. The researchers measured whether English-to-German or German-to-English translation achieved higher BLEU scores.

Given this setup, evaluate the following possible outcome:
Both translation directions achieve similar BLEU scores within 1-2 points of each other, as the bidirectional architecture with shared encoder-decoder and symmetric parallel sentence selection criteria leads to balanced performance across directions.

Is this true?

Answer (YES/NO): NO